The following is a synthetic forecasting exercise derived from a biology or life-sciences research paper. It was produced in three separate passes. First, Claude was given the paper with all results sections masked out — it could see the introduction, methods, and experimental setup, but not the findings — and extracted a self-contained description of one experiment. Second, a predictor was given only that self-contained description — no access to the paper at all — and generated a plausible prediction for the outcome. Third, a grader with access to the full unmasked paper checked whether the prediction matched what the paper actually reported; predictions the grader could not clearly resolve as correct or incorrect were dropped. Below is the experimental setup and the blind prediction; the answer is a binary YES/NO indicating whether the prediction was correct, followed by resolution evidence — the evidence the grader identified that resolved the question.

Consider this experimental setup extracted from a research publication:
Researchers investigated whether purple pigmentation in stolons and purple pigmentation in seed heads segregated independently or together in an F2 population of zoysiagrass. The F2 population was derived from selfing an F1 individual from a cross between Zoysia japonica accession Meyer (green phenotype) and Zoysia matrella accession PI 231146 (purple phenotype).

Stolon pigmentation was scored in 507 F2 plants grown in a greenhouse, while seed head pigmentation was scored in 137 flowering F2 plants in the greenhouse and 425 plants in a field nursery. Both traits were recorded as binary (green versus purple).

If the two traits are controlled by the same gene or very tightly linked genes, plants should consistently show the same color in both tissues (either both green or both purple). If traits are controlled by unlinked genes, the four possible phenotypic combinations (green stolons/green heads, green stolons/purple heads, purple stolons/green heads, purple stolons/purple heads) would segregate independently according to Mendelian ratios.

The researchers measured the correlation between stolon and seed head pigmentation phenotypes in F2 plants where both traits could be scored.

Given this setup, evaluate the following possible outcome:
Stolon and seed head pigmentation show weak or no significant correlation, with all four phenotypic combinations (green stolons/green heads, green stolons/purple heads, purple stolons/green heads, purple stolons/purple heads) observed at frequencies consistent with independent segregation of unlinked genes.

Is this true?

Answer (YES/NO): NO